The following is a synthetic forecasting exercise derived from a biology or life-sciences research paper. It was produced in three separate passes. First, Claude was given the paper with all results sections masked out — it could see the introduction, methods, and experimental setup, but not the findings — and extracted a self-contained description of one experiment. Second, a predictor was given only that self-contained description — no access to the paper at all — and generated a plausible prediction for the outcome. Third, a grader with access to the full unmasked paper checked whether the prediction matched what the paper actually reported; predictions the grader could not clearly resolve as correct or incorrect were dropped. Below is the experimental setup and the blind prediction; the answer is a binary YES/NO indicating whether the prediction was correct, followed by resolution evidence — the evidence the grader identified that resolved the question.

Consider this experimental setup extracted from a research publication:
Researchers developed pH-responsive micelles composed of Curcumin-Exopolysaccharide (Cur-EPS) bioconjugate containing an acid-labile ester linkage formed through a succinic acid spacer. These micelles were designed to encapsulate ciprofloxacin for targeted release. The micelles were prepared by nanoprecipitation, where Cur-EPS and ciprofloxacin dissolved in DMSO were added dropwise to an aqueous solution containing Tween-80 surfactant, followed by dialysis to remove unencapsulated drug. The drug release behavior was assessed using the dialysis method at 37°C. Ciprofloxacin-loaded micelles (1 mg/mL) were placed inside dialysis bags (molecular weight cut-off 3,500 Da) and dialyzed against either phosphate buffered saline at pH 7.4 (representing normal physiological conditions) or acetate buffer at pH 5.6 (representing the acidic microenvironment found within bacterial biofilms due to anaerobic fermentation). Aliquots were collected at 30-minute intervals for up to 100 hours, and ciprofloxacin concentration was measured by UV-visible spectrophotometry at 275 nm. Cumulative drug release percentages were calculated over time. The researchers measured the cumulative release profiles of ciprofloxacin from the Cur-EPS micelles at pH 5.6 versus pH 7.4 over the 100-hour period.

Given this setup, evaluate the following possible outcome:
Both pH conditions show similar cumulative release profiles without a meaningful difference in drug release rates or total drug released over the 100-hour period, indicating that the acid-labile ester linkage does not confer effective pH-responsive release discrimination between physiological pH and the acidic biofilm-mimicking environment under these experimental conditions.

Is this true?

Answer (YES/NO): NO